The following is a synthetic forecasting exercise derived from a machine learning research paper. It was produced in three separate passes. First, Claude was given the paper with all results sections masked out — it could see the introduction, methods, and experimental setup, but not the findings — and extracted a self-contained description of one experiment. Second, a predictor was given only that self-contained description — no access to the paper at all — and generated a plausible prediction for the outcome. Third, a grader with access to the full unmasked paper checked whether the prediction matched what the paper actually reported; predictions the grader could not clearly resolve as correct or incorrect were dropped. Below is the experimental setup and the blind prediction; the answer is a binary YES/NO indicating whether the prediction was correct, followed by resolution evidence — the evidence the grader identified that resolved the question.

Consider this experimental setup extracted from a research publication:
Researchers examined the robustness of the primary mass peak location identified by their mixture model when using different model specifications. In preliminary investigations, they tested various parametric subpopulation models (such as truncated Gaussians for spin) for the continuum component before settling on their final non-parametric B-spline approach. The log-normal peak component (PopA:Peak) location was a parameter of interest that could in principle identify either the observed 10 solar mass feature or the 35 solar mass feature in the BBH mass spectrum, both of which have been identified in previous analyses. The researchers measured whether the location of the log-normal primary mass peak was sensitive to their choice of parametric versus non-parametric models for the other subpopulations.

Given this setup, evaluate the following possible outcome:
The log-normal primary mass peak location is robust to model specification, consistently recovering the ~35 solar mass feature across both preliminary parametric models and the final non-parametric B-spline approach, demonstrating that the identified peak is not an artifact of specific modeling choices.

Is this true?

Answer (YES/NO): NO